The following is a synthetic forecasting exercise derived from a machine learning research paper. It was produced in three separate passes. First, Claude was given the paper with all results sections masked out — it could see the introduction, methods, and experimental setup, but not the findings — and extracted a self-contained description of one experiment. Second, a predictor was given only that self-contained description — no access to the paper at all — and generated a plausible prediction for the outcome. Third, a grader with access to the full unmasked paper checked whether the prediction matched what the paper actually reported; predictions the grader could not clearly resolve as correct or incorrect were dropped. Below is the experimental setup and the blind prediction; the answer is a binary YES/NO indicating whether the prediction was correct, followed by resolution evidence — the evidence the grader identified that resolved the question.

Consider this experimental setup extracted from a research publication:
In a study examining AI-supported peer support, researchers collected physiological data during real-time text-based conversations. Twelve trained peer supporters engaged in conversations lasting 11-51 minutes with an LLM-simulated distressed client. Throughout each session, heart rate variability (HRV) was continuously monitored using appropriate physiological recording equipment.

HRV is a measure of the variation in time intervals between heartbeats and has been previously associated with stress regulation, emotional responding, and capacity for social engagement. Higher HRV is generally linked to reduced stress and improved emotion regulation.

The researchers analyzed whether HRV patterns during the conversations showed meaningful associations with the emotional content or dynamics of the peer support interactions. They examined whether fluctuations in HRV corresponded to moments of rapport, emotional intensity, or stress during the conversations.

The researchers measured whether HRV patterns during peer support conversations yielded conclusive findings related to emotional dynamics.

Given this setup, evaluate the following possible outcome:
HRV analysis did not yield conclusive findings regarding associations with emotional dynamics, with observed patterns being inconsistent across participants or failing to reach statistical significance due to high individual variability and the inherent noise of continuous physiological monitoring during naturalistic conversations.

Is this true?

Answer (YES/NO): YES